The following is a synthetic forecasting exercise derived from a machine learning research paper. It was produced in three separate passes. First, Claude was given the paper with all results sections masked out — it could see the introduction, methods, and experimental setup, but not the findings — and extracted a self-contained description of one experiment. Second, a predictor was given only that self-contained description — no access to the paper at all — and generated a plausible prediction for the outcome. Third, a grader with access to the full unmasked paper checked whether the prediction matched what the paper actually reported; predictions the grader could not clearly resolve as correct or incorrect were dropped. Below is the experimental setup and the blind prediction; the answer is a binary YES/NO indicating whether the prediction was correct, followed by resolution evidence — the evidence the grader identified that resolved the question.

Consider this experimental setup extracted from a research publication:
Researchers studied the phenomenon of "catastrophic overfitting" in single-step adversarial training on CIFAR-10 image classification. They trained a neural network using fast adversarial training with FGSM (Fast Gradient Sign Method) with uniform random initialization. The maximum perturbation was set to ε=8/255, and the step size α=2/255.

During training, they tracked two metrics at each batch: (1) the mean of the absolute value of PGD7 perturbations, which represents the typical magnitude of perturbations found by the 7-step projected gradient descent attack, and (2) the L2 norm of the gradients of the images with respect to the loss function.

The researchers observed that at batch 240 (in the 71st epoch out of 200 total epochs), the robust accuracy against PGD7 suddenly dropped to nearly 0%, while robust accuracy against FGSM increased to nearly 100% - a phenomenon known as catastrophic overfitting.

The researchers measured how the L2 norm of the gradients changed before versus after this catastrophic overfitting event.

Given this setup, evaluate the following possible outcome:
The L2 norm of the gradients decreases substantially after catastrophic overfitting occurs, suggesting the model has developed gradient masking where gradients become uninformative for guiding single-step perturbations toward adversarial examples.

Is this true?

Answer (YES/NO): NO